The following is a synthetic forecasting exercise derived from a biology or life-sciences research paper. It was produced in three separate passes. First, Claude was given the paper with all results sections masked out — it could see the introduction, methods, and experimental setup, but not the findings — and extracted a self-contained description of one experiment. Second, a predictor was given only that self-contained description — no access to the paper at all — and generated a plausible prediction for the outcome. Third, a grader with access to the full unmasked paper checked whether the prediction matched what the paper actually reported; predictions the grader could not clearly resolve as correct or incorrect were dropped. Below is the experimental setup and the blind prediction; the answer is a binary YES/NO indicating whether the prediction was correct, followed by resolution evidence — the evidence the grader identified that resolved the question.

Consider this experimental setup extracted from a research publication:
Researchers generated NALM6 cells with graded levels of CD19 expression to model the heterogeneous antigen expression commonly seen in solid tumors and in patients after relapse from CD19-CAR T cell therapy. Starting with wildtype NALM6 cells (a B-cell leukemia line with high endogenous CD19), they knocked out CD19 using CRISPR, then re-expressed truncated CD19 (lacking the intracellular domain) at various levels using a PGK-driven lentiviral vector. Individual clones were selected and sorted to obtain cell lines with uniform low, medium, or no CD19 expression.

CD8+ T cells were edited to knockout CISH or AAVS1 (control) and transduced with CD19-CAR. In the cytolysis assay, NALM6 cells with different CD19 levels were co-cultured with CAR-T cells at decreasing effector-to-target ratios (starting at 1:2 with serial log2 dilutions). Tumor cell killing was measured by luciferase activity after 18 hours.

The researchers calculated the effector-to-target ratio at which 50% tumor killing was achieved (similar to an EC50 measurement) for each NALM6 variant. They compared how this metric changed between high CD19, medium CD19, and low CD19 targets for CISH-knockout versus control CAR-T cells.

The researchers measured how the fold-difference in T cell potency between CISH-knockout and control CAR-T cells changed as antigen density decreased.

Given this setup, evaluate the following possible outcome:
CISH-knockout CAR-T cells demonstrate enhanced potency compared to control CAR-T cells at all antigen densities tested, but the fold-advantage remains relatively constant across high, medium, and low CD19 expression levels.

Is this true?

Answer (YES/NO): NO